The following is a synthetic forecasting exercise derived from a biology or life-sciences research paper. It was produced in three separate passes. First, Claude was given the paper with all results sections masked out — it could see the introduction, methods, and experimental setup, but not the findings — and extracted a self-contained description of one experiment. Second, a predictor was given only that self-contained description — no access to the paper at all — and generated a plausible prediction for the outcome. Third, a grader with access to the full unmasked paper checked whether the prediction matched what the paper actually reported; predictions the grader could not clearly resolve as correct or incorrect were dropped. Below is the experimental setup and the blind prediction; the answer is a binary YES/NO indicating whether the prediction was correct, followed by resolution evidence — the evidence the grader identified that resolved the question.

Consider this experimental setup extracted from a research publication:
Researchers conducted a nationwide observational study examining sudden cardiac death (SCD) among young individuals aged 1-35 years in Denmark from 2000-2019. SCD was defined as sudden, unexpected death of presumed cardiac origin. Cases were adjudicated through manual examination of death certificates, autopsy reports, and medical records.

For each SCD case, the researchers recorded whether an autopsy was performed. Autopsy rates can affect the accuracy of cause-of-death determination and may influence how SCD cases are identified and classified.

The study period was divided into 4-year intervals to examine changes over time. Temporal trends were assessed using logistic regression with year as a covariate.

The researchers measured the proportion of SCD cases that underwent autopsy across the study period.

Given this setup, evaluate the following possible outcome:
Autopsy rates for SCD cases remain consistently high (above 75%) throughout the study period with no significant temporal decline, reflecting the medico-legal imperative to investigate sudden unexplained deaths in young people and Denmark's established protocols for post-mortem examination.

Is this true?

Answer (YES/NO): NO